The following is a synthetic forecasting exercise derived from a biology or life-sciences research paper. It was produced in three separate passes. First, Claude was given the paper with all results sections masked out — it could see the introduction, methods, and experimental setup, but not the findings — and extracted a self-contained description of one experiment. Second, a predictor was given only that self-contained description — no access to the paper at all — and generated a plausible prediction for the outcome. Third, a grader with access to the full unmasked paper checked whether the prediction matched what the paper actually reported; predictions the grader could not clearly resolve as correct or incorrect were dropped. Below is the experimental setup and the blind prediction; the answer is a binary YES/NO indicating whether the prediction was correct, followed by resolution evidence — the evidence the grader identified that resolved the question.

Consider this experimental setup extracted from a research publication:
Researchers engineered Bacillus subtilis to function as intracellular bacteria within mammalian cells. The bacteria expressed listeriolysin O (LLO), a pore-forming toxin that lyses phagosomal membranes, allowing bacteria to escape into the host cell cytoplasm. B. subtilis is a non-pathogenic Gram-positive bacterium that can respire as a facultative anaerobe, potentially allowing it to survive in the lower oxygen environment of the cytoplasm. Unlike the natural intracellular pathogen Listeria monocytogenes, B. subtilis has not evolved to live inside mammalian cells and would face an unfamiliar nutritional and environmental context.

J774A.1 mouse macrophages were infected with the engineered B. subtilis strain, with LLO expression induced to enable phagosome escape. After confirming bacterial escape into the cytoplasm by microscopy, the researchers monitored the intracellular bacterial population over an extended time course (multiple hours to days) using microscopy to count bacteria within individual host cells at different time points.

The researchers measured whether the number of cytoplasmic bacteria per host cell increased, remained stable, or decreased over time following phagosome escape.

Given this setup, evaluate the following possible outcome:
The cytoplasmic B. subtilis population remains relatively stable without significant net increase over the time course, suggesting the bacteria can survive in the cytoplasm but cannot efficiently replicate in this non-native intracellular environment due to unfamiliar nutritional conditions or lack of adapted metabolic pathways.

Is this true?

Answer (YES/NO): NO